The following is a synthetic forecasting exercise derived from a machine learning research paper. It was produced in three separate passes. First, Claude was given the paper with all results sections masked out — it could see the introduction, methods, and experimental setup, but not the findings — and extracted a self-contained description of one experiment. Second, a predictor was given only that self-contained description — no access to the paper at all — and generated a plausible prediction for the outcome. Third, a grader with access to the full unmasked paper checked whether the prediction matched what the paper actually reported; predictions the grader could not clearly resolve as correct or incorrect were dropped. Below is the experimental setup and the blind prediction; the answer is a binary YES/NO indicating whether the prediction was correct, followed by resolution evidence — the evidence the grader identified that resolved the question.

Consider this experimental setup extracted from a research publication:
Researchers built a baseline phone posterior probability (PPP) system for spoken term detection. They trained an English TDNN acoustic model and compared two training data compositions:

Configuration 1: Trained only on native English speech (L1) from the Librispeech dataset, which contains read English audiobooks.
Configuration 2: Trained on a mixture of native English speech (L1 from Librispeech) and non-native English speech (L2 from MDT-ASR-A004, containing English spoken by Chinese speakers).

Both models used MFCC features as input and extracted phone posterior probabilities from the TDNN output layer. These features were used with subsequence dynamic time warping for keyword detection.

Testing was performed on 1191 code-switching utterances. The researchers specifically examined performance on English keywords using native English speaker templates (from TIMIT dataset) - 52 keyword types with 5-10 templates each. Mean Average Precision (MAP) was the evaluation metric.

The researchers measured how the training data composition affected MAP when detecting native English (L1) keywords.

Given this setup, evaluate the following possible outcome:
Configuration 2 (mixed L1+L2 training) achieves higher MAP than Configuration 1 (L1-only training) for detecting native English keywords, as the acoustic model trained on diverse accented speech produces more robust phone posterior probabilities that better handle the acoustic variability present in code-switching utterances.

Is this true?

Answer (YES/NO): YES